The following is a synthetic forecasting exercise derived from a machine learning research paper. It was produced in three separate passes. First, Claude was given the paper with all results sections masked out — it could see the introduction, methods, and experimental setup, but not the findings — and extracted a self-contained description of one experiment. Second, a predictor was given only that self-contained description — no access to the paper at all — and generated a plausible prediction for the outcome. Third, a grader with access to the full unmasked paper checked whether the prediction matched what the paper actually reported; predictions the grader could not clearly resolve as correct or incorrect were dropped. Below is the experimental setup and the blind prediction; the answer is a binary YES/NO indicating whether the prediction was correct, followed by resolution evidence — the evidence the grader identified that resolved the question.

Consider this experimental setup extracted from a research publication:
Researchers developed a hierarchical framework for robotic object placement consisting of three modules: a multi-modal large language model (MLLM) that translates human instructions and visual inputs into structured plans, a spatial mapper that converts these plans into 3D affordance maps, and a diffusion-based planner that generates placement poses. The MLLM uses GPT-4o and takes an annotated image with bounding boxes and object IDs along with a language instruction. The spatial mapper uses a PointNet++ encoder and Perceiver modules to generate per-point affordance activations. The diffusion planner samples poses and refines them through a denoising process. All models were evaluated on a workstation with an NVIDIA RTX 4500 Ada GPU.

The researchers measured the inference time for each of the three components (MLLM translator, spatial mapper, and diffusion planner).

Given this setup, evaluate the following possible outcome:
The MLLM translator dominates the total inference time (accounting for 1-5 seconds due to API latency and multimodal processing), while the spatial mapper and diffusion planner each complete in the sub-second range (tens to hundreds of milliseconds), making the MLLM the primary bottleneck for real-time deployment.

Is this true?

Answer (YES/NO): YES